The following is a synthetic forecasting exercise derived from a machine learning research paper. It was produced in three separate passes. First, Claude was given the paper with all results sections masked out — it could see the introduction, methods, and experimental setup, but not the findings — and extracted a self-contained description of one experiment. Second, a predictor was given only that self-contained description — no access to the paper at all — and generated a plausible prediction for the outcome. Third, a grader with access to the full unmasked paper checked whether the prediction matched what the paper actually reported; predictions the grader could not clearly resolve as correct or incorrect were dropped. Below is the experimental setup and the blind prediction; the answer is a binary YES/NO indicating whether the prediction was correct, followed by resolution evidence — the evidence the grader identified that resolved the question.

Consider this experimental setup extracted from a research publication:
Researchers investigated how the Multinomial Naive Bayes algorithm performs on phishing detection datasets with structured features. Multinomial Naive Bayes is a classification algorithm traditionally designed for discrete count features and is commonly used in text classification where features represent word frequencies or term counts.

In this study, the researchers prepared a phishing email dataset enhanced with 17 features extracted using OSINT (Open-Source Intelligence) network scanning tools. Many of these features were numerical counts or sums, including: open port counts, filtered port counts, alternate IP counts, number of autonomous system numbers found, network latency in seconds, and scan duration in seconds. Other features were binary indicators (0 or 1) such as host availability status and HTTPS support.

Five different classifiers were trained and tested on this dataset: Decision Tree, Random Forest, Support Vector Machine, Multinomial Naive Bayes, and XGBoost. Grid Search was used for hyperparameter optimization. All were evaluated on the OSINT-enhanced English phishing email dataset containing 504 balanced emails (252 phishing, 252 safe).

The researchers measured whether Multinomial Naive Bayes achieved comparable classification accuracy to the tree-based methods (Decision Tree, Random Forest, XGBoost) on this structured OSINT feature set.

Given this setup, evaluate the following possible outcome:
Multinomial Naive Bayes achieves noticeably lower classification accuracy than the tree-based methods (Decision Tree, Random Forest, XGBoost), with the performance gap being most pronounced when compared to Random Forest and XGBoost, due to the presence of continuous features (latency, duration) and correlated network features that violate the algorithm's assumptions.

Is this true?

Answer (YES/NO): NO